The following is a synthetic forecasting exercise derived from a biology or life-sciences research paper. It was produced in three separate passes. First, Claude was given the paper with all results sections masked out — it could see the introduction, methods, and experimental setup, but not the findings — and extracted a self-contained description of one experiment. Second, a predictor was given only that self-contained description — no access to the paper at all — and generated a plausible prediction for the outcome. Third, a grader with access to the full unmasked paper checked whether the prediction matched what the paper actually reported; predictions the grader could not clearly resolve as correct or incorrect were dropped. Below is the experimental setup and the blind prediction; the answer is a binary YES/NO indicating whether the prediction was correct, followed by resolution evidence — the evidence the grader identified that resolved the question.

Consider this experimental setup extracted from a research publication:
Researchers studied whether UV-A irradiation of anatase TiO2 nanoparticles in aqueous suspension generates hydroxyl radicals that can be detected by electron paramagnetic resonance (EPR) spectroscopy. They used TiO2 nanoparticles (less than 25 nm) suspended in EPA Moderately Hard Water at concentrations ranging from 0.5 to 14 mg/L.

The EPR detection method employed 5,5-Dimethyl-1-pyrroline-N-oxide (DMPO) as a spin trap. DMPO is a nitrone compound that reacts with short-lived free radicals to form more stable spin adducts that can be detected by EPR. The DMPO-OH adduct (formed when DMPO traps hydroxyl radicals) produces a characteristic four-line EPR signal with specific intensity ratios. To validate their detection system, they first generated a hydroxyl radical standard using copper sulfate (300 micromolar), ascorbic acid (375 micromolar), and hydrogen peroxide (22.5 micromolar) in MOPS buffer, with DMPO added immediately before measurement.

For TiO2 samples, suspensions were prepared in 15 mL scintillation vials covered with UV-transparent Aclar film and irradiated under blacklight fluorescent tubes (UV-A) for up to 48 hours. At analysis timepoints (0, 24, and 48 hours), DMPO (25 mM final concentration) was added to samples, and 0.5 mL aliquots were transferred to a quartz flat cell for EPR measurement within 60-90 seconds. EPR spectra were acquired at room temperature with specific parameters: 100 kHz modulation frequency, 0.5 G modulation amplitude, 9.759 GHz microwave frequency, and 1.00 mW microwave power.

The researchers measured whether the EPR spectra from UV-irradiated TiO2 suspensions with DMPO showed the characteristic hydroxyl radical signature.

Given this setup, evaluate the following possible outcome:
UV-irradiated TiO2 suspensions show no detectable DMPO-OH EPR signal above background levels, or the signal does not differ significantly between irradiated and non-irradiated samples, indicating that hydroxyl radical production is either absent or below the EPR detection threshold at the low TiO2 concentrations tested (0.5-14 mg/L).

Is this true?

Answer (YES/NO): NO